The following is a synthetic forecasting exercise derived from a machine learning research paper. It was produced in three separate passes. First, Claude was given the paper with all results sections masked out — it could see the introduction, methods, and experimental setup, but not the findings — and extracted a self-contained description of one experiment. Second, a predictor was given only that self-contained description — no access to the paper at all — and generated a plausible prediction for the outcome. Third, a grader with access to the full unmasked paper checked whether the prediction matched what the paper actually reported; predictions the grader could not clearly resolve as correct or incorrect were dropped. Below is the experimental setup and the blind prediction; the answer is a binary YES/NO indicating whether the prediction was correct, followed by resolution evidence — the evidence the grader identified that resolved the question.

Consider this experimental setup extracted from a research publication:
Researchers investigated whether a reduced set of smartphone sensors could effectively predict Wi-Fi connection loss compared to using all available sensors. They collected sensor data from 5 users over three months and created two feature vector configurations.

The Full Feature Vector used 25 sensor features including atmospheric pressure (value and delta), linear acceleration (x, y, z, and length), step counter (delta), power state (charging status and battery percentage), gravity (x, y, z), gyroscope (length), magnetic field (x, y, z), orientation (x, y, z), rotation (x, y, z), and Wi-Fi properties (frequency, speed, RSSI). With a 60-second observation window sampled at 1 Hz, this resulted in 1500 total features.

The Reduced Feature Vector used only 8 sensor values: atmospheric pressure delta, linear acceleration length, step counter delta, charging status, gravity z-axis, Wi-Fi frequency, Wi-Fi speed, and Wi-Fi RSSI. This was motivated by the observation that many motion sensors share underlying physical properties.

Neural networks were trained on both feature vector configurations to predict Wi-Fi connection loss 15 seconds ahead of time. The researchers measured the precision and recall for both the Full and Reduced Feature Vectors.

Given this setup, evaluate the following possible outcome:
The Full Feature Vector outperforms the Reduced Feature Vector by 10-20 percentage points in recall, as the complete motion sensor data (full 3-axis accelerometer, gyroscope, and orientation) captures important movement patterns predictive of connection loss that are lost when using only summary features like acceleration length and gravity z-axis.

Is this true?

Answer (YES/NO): NO